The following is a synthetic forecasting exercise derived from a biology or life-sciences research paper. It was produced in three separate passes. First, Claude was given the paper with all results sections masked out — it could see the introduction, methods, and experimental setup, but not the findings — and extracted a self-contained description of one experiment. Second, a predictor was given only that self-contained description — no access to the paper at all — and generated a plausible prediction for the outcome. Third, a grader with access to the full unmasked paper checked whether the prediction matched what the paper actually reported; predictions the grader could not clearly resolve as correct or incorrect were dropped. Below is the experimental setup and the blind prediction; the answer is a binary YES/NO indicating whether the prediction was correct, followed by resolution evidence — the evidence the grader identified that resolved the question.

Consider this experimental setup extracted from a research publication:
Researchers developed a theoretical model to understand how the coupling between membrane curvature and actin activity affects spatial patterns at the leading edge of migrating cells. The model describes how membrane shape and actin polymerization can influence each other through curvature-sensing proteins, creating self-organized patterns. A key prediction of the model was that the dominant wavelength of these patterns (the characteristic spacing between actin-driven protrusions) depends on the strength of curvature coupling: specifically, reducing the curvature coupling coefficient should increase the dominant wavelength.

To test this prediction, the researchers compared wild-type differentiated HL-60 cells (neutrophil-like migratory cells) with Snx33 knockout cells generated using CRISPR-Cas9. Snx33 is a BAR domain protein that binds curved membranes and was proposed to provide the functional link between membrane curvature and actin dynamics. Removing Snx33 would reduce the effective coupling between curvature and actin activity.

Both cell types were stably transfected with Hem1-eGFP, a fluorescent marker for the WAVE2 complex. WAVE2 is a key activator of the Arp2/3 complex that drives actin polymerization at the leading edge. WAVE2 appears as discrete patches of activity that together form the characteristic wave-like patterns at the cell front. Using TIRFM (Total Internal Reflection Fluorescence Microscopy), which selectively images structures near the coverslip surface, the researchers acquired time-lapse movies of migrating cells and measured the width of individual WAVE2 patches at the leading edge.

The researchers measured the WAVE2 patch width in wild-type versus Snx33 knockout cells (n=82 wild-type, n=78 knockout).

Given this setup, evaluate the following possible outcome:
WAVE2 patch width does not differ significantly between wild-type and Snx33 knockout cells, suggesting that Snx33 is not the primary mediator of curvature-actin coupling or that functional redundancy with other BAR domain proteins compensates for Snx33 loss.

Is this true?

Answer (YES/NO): NO